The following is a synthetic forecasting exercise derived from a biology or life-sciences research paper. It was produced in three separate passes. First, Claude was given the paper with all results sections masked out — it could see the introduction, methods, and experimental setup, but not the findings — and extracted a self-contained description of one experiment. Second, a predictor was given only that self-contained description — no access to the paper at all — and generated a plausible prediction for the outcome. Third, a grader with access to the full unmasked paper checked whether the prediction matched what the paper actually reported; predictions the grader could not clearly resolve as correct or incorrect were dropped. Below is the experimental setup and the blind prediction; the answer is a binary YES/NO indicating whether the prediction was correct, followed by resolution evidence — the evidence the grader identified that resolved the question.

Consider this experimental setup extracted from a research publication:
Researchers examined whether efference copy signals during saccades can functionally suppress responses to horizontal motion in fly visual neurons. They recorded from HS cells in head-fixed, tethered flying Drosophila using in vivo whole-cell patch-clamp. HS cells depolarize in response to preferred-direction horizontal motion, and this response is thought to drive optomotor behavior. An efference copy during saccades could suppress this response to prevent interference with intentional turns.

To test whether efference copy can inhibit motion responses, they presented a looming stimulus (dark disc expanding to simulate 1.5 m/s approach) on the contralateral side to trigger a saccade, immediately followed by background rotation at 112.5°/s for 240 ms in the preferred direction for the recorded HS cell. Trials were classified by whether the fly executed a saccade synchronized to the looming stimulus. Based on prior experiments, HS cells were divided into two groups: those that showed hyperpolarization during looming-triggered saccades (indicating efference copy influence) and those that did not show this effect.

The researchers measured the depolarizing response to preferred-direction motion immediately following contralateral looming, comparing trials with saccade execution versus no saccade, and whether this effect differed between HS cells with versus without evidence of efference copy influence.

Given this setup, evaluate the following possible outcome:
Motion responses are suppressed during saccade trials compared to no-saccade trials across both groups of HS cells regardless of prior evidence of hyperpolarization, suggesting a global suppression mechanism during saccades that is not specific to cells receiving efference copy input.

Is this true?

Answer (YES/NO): NO